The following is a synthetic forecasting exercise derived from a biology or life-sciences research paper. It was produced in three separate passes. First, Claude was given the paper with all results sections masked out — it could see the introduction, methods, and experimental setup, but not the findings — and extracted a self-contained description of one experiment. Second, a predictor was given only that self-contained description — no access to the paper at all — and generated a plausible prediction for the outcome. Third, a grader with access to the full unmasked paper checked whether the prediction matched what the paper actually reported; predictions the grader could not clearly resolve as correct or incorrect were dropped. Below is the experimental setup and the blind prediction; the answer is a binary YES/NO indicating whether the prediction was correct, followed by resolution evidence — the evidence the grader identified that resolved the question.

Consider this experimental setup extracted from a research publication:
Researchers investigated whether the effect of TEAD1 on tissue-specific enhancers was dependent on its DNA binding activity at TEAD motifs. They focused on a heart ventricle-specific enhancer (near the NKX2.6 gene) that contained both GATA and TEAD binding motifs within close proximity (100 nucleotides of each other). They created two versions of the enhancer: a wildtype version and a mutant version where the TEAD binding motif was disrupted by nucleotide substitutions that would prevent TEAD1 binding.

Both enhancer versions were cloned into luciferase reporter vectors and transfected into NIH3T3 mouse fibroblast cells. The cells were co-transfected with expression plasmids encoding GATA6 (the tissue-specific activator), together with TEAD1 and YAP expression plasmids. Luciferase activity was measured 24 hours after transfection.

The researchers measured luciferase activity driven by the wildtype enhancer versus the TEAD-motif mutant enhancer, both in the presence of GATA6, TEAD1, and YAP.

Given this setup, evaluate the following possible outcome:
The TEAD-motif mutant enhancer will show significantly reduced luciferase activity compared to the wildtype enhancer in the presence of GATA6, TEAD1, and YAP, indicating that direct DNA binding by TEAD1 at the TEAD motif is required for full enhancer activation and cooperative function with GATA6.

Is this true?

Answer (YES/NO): NO